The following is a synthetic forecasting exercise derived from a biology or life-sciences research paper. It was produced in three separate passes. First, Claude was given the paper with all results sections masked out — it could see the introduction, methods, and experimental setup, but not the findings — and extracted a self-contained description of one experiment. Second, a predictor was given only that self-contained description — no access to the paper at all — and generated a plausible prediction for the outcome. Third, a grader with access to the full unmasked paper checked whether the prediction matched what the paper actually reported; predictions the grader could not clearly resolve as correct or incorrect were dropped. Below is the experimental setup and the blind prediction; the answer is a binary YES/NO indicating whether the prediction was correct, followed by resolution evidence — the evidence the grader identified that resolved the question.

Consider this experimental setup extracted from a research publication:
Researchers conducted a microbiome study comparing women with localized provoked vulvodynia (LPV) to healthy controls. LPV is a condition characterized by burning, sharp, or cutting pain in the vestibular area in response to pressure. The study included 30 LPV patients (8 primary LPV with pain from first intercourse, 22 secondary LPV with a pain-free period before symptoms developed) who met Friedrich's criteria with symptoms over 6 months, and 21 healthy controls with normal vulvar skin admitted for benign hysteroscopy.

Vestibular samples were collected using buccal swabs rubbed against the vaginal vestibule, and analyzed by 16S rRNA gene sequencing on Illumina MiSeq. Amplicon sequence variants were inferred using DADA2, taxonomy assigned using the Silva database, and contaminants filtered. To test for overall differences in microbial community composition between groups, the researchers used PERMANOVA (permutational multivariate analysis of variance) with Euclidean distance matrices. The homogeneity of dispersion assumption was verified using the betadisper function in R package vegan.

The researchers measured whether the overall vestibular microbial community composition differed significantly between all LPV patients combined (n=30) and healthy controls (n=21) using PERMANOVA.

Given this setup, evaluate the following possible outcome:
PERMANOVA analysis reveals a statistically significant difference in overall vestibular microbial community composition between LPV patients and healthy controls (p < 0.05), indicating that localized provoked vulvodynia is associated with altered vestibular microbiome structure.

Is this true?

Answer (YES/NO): NO